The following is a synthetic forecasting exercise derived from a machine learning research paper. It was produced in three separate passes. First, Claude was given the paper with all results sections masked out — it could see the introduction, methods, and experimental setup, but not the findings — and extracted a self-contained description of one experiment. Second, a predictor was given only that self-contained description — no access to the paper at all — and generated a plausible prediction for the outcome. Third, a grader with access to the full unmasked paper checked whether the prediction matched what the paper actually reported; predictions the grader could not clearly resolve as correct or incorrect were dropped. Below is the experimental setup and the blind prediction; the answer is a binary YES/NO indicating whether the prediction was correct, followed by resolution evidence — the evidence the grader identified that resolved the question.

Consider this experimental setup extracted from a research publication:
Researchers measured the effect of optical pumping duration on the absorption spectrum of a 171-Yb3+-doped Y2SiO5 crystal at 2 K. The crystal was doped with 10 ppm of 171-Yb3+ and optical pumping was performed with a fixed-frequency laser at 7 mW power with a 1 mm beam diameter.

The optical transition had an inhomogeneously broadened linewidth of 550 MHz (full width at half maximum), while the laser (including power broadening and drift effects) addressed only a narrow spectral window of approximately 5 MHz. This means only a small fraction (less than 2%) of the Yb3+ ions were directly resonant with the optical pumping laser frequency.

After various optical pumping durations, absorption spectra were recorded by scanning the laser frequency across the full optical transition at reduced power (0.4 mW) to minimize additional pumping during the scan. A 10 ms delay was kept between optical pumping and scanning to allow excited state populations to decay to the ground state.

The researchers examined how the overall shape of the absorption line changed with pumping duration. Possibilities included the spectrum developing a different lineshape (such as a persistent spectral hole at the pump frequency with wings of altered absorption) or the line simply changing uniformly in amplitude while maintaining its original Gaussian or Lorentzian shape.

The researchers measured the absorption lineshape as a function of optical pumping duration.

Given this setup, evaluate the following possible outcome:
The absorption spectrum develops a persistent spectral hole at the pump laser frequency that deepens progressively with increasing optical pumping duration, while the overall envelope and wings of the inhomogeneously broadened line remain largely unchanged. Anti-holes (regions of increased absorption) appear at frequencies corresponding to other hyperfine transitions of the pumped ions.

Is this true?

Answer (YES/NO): NO